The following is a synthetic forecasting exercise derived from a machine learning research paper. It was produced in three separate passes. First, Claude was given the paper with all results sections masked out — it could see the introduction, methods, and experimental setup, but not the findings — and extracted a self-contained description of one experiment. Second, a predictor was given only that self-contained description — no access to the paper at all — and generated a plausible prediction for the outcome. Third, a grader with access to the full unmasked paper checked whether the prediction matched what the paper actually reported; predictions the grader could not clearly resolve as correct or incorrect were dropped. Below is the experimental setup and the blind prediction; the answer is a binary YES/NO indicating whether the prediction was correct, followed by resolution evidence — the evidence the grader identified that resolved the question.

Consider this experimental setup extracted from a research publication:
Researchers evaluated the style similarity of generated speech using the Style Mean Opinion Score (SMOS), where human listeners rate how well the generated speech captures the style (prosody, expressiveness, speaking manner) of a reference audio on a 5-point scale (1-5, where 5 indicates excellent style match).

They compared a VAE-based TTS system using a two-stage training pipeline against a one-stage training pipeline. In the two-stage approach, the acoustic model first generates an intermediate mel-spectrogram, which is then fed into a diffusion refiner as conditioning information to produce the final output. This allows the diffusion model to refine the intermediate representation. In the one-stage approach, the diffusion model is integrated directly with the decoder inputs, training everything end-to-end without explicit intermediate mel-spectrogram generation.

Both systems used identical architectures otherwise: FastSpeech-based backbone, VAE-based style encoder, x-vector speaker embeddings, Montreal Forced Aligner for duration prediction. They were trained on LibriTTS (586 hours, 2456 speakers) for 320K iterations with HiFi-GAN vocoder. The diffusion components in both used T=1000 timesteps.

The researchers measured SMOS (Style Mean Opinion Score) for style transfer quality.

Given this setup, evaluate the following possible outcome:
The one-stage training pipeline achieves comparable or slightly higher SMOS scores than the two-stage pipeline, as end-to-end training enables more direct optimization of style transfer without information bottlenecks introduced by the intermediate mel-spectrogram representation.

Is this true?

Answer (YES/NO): YES